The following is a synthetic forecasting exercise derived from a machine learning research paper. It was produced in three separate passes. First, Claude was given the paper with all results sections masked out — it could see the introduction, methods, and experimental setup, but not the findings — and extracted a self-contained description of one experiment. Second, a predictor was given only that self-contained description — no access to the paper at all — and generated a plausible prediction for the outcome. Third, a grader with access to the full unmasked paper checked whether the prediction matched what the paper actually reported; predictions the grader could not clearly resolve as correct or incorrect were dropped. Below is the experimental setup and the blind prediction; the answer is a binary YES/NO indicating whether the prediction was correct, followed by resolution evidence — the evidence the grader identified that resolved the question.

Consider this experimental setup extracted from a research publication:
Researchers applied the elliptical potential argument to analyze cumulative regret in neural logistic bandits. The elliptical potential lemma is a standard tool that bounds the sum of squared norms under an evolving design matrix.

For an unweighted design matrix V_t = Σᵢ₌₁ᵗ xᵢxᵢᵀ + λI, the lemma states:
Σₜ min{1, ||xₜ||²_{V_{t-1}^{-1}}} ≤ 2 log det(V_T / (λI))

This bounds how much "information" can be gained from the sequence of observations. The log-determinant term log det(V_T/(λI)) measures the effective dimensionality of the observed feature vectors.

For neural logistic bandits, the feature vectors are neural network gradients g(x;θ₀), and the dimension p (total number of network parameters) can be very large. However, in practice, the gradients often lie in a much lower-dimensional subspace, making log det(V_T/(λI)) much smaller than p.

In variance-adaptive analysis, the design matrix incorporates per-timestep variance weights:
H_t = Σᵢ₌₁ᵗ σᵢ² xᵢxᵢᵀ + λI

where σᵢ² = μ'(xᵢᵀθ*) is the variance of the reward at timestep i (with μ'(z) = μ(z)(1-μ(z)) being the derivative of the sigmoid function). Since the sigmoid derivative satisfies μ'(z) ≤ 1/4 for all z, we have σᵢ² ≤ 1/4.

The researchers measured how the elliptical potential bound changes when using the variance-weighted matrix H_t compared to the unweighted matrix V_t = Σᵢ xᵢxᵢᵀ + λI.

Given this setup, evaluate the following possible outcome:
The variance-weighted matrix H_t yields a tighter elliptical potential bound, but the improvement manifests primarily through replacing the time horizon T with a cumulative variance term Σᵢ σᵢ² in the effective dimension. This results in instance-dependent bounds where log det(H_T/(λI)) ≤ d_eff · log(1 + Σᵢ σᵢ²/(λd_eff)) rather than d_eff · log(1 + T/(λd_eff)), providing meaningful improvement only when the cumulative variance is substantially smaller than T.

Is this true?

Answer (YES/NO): NO